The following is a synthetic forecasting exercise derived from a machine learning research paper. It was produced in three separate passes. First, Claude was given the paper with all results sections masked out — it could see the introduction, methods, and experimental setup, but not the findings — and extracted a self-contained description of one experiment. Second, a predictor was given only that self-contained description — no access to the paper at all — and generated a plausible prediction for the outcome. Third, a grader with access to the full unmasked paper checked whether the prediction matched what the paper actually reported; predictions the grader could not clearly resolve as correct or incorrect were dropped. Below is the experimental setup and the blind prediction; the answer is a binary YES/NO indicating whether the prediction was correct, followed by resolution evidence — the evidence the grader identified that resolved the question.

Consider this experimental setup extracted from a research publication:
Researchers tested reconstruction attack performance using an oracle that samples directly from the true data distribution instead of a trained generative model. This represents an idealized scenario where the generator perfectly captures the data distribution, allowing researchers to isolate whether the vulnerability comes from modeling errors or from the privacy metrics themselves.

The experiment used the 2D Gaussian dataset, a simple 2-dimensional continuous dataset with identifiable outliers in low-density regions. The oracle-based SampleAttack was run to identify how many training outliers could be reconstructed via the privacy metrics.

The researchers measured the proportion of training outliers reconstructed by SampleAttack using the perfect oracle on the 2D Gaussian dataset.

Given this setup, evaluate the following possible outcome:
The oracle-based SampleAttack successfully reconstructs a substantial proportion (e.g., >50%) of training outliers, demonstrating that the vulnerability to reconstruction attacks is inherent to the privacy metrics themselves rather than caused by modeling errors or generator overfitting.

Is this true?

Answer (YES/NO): YES